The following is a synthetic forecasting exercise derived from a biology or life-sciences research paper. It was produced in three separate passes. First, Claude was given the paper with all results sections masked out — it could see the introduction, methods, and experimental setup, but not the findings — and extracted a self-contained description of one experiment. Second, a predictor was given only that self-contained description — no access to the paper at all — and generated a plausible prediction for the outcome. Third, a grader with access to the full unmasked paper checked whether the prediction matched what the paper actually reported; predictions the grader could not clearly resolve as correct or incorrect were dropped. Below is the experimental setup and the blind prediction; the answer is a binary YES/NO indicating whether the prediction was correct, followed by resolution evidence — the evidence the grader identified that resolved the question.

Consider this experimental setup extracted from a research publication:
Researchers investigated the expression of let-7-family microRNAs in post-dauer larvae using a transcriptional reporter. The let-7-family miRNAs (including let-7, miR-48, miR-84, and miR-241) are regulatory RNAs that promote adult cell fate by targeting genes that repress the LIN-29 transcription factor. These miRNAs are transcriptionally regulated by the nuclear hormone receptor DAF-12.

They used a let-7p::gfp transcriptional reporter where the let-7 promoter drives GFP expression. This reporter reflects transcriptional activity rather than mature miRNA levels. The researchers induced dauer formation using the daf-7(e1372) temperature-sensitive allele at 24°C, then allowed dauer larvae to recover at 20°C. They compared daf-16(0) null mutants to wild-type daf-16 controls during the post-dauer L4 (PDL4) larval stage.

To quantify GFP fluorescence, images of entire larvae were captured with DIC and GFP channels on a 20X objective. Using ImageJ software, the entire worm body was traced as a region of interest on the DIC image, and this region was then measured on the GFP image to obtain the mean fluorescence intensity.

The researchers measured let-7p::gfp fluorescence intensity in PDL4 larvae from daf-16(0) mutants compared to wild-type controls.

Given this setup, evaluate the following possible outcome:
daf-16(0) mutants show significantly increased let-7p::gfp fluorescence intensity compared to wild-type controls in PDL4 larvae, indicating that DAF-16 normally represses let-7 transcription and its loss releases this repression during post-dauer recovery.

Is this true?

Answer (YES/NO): NO